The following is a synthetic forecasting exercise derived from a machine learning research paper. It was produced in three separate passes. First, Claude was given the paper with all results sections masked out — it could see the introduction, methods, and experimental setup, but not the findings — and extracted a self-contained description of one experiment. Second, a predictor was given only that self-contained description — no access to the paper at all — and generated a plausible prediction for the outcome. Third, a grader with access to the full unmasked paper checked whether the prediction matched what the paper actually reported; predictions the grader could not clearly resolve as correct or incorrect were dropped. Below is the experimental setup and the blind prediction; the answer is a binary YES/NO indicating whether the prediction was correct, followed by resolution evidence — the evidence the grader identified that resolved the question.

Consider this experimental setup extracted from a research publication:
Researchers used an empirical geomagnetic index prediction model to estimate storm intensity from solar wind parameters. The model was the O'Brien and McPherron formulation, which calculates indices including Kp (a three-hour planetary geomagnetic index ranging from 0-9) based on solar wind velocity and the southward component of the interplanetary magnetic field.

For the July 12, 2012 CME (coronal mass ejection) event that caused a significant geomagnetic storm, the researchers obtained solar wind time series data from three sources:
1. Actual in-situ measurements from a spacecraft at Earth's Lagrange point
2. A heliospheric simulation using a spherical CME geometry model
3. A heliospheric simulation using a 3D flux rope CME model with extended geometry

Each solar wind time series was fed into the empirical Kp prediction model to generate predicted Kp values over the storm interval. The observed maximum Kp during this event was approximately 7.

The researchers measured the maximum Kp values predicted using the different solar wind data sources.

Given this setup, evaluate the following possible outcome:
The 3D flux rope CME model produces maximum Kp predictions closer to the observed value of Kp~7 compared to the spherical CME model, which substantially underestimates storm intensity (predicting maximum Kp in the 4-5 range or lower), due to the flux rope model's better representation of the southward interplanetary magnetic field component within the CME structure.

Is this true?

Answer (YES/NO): YES